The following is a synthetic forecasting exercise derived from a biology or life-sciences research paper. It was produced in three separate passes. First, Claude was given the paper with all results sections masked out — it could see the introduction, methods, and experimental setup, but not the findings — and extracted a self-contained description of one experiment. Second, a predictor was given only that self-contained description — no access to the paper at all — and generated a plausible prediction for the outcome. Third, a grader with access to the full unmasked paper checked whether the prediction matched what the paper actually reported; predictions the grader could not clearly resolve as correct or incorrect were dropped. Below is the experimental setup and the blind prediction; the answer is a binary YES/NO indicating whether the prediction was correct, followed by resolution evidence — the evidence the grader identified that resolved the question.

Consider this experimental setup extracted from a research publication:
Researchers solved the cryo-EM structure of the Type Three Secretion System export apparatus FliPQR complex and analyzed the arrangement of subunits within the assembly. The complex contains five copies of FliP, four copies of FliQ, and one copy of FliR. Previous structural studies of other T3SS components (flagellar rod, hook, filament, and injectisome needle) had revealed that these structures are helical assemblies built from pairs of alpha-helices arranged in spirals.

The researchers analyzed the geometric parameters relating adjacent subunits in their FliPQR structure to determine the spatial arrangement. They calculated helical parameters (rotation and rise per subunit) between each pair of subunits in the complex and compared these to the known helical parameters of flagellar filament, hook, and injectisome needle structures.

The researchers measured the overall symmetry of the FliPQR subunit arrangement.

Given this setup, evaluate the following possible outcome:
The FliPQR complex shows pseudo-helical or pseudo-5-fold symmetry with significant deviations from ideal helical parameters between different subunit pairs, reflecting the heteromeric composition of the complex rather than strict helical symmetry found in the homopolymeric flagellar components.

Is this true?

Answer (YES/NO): NO